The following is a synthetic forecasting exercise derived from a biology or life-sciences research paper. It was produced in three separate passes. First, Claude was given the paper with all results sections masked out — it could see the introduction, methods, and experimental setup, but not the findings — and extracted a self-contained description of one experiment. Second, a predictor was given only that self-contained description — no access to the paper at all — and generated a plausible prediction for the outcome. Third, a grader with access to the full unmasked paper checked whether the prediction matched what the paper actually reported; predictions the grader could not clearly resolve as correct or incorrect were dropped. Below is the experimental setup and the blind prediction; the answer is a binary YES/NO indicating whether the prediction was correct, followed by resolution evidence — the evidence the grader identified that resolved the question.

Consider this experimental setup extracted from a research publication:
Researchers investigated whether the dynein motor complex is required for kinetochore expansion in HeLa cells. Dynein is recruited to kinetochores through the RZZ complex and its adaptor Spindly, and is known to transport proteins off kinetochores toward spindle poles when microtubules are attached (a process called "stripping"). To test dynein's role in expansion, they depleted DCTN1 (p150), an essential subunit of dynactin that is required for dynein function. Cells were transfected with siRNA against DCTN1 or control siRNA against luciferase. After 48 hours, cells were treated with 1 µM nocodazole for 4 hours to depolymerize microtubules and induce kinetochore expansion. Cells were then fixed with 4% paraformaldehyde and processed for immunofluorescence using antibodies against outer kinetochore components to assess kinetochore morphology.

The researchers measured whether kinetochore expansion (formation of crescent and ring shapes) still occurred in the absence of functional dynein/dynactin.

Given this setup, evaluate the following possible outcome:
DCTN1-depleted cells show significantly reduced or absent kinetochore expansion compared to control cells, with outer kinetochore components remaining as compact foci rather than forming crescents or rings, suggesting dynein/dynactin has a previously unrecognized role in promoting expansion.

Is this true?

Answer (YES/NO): NO